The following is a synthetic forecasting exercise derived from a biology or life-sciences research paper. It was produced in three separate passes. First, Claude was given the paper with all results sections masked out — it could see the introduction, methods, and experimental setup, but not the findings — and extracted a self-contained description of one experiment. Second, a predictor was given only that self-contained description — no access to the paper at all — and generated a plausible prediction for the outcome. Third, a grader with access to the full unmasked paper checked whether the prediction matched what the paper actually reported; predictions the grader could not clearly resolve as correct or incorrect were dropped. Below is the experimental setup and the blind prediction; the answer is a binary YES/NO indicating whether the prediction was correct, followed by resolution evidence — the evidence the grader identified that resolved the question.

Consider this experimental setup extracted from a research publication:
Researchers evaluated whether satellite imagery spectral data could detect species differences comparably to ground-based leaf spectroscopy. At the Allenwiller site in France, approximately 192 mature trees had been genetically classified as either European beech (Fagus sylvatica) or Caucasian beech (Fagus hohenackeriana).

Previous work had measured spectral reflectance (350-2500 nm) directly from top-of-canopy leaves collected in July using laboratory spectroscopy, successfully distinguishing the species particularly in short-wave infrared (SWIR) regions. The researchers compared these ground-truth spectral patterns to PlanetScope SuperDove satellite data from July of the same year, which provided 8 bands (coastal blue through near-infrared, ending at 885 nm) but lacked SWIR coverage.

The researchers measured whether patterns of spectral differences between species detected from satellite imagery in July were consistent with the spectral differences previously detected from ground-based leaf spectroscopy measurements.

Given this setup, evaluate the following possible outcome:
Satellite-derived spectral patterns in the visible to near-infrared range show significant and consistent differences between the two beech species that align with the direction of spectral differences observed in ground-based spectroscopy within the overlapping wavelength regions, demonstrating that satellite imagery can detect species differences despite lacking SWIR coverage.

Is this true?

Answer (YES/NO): NO